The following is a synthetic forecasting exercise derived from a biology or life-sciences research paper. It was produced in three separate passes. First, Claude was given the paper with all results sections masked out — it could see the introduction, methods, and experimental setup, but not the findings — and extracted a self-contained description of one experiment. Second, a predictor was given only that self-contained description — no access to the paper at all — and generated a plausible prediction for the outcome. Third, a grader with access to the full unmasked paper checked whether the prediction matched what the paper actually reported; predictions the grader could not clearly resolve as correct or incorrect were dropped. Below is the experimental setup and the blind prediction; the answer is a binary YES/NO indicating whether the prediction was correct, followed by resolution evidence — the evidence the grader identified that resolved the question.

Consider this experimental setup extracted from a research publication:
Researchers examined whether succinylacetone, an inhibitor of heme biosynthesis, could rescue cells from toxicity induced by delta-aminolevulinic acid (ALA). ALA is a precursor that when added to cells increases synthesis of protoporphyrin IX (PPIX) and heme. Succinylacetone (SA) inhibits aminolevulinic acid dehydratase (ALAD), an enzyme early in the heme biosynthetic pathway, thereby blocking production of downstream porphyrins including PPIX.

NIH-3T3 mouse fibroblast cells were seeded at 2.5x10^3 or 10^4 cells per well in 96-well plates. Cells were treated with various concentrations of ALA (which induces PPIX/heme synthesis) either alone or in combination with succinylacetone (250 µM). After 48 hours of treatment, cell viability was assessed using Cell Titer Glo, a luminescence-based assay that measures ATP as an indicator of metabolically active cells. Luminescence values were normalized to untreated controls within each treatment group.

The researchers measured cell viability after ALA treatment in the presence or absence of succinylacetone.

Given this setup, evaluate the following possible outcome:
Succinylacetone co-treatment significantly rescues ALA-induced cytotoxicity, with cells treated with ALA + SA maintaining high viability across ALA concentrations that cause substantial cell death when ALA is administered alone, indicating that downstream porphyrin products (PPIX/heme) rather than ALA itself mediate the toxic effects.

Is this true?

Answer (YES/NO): YES